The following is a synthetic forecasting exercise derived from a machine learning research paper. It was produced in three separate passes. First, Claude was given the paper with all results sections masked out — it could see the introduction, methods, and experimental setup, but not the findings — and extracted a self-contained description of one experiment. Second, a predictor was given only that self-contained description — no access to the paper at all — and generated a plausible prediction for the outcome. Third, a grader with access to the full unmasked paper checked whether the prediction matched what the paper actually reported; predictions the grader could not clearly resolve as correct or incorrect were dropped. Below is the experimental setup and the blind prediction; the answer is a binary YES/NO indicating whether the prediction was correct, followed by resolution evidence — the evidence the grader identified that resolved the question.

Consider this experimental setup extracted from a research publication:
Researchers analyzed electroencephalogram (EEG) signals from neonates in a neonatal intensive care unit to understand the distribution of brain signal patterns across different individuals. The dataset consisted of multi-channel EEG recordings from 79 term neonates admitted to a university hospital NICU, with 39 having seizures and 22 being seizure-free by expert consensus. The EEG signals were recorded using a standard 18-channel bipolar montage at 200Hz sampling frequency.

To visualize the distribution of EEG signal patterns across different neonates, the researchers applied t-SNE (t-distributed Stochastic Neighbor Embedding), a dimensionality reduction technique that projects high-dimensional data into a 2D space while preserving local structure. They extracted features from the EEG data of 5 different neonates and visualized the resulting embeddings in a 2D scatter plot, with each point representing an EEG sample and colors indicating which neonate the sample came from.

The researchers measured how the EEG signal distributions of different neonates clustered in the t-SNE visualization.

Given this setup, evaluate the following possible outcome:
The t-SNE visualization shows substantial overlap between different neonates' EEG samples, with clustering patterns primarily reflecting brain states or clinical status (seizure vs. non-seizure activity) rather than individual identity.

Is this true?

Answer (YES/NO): NO